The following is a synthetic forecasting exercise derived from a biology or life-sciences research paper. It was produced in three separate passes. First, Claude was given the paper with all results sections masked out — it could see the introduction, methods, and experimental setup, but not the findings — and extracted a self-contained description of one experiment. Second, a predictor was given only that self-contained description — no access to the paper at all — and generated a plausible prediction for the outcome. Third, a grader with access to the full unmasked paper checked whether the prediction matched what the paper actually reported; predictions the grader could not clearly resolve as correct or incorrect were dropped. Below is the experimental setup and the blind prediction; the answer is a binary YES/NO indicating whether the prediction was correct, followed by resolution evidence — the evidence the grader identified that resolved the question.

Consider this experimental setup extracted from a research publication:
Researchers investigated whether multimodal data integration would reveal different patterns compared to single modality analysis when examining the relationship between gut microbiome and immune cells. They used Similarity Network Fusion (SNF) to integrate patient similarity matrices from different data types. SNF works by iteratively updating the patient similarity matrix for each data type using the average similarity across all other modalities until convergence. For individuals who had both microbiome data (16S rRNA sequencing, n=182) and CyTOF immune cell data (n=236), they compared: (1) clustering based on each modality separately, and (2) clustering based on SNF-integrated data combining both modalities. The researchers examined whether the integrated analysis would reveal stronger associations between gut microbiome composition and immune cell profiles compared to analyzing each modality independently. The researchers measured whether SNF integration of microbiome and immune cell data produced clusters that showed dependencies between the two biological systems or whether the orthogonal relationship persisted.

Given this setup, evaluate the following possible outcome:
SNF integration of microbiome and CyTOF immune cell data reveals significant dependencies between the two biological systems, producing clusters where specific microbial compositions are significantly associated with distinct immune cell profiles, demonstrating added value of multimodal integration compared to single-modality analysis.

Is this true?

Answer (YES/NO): NO